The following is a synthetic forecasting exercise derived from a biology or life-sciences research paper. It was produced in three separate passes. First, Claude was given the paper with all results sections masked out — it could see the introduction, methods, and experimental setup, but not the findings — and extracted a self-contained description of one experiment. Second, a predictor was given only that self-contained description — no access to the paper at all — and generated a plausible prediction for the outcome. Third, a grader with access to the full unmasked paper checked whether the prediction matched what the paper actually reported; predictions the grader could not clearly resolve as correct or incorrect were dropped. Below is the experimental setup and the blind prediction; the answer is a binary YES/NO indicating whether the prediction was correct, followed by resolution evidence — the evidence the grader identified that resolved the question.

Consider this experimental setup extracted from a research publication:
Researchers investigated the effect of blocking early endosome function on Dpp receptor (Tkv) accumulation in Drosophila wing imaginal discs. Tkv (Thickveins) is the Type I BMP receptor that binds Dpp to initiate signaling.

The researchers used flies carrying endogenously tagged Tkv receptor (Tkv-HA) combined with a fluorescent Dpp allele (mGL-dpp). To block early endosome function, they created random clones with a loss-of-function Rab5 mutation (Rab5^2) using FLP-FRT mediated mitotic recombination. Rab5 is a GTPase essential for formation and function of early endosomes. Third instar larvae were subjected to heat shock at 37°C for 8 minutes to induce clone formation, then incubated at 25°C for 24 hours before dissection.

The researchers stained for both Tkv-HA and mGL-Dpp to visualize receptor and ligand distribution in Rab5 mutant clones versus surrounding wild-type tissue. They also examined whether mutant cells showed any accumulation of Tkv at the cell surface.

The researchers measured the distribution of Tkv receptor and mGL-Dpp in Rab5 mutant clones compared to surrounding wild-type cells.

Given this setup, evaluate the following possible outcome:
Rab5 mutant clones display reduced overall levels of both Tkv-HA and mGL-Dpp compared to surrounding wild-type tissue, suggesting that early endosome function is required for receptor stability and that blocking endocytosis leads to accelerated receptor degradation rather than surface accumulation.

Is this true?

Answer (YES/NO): NO